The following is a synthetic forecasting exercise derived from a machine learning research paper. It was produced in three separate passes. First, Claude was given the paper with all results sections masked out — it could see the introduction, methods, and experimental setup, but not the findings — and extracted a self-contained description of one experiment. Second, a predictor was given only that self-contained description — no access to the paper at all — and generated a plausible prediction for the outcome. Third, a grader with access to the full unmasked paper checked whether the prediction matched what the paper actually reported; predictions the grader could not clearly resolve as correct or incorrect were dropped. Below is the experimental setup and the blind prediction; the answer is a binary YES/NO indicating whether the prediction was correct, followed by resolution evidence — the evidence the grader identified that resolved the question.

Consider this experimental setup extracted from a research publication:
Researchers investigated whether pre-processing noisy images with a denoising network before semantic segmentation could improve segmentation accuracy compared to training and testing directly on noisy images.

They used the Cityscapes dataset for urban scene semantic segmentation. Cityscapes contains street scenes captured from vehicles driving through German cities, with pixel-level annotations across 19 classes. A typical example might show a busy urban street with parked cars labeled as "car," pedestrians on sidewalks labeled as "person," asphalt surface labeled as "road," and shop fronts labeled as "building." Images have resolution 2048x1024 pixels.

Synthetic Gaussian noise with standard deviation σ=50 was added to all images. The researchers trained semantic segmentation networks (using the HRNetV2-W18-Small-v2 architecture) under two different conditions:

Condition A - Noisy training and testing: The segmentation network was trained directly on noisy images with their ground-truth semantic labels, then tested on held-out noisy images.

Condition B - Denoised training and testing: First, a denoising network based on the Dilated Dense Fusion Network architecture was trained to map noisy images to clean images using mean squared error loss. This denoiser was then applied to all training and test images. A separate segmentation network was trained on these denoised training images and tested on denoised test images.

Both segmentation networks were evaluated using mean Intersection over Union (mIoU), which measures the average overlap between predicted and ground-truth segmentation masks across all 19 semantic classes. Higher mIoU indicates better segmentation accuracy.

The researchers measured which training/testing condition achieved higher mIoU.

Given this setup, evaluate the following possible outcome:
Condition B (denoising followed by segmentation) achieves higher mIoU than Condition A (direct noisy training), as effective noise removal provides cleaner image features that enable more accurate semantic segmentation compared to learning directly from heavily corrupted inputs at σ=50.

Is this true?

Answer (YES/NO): YES